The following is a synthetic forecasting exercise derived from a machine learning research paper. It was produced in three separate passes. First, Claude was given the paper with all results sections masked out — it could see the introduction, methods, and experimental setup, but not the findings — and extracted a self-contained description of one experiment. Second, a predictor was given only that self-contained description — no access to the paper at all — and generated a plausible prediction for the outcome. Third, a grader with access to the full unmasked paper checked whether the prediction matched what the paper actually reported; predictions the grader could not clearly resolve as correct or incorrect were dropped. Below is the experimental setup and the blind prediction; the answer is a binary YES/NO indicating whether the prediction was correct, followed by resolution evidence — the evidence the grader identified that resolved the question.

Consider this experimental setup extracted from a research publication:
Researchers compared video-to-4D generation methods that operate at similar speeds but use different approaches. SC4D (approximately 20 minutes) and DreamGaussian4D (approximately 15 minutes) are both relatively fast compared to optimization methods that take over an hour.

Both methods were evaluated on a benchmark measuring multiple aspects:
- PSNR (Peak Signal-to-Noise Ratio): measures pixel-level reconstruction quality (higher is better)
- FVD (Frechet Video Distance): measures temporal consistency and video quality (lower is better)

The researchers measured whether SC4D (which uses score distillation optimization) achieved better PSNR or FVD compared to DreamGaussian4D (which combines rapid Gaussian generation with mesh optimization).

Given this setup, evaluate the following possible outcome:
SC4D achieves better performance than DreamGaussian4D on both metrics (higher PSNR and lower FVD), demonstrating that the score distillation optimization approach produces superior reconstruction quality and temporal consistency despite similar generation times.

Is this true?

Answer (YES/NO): NO